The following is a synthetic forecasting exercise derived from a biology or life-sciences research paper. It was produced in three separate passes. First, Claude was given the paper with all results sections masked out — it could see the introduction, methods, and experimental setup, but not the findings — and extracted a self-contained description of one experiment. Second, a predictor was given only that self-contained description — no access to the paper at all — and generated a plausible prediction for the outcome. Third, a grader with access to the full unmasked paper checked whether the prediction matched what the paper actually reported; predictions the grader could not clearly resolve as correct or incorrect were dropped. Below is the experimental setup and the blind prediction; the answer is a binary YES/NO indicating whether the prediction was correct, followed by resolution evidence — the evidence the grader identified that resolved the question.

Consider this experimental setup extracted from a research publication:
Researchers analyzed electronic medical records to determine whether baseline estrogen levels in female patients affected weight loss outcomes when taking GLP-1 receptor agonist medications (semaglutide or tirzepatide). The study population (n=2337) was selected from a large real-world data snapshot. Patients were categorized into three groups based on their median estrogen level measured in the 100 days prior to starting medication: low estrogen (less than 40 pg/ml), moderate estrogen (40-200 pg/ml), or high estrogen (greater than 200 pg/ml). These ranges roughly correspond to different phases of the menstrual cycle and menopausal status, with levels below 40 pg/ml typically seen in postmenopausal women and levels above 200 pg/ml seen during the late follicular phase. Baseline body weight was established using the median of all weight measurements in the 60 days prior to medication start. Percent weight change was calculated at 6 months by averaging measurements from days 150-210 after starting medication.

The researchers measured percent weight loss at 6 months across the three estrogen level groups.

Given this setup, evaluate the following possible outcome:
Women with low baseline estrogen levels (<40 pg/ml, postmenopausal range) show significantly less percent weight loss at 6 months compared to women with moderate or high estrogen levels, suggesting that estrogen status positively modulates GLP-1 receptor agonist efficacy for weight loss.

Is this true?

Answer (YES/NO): YES